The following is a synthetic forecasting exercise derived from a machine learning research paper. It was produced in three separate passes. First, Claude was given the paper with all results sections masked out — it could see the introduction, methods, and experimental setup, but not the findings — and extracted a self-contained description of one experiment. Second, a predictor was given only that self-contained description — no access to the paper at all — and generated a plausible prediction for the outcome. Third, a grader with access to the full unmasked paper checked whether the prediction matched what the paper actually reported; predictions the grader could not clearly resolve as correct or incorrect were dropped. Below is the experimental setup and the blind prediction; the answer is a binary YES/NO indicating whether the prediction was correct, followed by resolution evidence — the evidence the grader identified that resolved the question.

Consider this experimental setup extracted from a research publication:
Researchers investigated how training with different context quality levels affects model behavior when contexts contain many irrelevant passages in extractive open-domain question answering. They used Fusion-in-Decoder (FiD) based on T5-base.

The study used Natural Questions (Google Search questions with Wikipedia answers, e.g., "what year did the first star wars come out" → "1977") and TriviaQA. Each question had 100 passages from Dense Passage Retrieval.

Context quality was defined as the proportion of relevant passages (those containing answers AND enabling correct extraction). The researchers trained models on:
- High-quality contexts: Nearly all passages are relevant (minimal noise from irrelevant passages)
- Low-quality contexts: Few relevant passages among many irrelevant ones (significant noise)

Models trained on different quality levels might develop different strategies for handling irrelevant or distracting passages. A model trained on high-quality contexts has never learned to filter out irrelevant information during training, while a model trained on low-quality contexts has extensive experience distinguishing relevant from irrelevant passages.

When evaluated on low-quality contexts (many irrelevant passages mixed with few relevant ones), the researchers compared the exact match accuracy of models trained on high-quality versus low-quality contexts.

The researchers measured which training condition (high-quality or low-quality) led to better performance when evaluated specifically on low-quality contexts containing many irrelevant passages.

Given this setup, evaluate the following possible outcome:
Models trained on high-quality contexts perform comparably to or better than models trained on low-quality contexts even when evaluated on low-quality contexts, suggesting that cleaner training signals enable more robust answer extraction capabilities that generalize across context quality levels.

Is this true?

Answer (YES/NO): NO